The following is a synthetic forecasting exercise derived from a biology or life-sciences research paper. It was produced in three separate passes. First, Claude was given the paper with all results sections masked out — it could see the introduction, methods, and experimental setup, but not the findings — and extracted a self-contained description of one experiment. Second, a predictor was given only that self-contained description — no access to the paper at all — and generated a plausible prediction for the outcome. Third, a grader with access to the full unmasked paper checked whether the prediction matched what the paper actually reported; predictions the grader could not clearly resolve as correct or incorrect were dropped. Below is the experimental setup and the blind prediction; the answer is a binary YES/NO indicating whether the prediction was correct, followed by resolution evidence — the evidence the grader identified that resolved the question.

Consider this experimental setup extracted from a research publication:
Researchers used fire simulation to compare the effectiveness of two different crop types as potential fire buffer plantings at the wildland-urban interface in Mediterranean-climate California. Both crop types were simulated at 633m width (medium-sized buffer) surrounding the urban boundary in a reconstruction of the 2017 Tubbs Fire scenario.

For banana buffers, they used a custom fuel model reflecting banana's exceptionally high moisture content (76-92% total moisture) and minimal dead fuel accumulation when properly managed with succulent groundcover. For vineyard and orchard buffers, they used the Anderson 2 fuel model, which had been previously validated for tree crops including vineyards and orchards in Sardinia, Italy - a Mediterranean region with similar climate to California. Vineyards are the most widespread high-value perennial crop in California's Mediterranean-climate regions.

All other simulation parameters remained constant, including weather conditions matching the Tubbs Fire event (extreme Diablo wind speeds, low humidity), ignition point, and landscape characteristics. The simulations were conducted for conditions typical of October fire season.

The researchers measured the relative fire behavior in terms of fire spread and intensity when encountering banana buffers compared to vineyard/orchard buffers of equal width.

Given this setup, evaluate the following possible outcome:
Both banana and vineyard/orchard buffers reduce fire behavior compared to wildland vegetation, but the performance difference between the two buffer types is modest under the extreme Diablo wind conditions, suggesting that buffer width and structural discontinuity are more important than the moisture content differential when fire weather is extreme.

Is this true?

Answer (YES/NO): NO